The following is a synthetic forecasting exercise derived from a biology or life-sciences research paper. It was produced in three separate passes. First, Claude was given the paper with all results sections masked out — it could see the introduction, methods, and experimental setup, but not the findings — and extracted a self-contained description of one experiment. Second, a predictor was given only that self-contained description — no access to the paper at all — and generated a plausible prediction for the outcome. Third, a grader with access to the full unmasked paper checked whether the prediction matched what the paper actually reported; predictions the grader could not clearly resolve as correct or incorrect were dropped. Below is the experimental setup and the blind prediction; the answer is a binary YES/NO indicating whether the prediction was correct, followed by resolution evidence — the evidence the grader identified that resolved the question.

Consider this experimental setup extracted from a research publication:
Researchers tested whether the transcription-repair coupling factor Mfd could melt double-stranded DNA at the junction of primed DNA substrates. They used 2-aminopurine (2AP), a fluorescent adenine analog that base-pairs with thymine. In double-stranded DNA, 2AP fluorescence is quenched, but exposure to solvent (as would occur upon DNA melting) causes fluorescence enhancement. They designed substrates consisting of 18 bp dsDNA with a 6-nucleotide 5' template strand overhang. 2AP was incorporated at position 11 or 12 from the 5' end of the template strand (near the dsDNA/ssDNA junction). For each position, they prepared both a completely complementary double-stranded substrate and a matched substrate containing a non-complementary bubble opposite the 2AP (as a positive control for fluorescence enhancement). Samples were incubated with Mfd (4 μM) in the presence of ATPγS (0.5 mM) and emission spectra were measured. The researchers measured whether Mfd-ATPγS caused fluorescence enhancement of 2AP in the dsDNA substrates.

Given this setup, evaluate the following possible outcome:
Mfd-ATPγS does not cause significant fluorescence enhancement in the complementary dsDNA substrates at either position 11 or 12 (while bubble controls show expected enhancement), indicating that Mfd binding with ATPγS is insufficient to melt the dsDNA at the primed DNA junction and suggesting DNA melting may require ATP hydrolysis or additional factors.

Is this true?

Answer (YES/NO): NO